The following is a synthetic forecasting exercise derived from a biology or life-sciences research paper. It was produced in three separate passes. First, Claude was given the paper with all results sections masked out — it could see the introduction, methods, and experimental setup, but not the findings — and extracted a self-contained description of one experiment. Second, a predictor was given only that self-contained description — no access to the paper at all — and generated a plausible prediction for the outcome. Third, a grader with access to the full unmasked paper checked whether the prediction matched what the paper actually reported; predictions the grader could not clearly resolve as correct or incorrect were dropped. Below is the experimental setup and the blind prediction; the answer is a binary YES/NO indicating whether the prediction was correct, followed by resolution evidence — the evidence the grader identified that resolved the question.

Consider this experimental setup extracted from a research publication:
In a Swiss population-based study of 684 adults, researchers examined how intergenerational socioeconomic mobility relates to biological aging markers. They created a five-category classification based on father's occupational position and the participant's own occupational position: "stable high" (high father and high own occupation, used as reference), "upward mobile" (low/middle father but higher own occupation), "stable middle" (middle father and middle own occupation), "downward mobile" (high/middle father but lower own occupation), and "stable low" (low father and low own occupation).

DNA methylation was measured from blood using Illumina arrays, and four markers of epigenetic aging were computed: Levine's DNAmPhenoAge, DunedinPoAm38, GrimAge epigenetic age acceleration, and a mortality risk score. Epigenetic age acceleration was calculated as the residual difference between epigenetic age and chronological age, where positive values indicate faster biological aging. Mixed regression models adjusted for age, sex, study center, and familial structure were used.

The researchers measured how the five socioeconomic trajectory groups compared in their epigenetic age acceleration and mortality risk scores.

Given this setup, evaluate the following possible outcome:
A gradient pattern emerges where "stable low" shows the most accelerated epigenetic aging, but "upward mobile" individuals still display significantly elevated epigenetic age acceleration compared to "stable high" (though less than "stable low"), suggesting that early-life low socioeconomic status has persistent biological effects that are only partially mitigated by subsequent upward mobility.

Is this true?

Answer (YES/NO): NO